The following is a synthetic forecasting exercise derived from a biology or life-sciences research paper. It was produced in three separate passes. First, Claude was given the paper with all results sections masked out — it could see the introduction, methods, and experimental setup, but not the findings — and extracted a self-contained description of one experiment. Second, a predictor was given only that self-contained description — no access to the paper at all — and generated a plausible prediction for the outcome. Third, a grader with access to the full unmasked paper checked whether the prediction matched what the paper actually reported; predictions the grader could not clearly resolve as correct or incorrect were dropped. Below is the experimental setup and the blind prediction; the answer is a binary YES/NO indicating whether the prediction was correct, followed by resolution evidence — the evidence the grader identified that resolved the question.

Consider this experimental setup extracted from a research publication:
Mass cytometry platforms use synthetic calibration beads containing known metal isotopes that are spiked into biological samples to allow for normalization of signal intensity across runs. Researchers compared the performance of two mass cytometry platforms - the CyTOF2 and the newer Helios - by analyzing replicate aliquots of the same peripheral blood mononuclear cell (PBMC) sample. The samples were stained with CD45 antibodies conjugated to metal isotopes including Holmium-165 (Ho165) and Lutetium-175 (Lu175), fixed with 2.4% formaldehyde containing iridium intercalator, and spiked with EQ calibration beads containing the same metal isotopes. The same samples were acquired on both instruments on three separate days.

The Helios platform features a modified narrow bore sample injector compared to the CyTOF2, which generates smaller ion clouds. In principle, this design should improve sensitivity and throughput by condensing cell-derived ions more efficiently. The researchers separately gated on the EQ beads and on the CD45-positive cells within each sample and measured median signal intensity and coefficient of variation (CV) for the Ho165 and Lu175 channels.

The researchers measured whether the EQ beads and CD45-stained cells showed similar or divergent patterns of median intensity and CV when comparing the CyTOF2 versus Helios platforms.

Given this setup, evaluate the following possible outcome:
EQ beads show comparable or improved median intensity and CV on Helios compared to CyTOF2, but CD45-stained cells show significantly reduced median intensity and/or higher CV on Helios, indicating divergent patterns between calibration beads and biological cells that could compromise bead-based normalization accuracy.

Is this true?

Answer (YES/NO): YES